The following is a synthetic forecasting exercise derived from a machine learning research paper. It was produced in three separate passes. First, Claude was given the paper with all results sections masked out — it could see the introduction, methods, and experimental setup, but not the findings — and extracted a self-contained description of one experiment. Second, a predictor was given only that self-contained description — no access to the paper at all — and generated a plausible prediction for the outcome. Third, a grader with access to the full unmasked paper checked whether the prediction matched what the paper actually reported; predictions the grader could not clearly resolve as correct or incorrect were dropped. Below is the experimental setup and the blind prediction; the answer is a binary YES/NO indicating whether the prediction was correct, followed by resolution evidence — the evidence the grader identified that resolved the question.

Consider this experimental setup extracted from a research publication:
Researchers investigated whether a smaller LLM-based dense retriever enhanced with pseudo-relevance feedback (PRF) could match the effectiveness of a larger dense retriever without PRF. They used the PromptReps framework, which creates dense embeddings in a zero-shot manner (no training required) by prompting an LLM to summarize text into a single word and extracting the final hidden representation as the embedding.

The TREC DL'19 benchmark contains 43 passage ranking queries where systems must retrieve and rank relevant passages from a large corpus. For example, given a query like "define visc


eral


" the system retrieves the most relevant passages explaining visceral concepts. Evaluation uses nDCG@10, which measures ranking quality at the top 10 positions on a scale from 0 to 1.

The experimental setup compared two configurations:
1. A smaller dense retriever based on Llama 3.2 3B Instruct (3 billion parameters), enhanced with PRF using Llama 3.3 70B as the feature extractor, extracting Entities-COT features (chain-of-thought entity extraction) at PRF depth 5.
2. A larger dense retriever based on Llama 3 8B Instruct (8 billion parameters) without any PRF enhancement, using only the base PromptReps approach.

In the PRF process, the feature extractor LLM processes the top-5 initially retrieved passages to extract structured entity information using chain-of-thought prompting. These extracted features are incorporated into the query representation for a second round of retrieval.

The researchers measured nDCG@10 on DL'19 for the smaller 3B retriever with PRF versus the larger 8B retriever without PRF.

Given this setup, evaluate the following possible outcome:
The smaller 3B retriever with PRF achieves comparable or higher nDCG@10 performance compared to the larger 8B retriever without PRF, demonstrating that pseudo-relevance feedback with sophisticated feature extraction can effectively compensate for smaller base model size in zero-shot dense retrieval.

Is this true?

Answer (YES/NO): YES